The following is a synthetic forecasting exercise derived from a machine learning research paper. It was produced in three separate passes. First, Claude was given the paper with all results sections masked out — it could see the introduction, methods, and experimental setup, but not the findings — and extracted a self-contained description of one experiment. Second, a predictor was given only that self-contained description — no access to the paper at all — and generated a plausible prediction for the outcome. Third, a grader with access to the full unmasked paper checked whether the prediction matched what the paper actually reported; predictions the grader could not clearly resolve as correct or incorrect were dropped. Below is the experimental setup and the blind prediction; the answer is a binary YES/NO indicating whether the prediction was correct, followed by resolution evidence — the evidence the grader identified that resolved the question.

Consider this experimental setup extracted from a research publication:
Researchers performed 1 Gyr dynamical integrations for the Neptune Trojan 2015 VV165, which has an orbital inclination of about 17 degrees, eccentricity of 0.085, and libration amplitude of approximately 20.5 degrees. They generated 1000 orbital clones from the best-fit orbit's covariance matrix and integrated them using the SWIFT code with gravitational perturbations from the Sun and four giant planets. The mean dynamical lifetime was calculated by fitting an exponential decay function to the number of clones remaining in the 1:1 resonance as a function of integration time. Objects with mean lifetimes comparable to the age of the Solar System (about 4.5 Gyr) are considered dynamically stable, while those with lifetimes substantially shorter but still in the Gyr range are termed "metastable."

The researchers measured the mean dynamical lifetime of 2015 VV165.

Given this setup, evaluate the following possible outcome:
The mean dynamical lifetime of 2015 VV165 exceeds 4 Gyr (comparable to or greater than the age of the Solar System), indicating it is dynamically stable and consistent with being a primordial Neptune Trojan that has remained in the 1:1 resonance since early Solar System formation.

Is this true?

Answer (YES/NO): NO